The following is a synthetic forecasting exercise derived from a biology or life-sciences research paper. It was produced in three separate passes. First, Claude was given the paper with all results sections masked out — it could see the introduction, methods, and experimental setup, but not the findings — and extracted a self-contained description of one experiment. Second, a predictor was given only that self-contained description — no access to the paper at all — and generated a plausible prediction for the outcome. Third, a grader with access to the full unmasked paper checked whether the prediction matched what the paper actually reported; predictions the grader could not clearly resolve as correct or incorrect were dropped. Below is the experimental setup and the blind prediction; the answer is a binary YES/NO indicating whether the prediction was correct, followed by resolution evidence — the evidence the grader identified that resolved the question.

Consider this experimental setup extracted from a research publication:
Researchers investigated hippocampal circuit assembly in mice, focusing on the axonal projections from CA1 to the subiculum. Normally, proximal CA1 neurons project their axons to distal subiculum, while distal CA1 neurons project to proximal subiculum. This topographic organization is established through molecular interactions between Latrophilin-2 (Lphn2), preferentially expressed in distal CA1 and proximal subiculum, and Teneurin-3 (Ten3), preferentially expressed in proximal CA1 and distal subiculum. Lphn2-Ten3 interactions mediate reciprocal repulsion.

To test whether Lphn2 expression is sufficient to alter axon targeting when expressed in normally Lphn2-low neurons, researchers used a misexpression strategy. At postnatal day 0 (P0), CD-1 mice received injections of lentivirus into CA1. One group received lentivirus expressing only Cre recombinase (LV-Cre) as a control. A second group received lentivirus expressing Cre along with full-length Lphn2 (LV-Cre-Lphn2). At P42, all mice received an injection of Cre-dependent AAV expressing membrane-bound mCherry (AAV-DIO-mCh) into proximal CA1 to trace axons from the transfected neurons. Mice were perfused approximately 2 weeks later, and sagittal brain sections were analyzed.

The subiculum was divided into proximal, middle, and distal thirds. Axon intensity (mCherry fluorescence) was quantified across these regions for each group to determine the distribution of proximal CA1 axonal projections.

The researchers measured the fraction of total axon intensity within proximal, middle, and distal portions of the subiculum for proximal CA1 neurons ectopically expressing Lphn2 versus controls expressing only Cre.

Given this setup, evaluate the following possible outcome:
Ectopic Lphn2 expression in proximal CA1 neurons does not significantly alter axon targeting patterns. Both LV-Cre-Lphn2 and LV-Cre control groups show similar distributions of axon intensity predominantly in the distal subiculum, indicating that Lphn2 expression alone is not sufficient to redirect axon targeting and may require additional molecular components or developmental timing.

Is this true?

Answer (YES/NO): NO